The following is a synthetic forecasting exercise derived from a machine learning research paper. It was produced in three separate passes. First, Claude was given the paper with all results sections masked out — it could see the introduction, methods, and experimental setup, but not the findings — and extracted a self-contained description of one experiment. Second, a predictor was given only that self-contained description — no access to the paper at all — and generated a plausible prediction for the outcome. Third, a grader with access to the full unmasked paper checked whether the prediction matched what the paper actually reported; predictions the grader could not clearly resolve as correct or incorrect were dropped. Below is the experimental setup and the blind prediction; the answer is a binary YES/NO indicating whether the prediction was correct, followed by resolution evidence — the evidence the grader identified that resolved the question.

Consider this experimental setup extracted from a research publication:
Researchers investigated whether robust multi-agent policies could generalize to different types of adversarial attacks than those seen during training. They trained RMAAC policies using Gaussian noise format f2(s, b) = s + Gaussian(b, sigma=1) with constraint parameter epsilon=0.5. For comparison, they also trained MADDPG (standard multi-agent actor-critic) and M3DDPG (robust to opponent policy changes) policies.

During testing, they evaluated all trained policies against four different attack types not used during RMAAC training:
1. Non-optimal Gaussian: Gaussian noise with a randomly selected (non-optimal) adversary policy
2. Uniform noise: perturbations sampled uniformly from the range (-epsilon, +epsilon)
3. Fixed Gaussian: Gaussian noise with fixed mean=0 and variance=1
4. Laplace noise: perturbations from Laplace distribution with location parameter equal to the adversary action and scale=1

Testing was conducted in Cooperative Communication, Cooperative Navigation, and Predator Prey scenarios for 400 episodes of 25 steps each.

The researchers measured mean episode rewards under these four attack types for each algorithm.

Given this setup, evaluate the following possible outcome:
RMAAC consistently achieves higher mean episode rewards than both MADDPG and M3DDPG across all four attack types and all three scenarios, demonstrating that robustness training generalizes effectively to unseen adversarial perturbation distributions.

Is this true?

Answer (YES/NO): NO